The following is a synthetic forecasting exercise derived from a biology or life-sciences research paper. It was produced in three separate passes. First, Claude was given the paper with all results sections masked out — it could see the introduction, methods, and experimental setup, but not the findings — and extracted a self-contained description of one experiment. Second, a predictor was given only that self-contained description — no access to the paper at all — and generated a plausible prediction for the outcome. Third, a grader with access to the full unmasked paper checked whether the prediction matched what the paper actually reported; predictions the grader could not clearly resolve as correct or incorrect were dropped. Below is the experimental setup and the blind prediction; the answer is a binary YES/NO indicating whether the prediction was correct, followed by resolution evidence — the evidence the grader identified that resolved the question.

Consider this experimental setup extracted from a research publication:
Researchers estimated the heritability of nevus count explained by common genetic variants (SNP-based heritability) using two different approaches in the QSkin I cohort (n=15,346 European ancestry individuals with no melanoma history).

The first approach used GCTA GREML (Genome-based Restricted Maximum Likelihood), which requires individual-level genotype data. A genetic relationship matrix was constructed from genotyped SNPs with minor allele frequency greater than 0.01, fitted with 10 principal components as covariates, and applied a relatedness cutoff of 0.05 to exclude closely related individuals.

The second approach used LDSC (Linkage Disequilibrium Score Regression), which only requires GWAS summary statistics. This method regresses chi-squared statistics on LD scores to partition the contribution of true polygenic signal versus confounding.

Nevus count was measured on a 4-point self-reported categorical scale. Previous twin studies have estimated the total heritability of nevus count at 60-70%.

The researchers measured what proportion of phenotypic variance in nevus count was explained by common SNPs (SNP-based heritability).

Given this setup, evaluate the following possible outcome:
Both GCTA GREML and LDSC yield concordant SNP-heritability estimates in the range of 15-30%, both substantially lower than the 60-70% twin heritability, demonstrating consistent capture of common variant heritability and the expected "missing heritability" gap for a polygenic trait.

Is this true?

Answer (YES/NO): NO